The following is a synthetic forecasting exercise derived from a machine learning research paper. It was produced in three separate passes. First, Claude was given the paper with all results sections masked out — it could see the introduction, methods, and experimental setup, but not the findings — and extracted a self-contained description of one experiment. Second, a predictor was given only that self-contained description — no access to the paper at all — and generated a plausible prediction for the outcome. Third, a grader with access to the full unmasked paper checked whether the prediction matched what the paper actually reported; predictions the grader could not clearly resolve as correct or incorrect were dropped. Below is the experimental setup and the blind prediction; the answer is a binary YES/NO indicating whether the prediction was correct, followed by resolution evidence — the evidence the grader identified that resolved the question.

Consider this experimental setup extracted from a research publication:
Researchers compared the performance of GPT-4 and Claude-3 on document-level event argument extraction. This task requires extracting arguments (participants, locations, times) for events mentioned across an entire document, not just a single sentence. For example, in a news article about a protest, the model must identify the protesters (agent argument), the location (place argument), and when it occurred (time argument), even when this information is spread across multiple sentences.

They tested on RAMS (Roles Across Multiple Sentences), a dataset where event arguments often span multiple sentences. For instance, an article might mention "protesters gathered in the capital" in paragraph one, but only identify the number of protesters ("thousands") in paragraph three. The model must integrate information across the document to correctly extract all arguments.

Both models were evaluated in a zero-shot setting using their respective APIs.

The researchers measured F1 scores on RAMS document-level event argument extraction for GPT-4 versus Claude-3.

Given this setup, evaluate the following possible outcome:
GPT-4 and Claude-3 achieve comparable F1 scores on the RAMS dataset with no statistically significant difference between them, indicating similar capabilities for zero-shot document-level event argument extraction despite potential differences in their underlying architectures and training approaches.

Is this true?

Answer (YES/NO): NO